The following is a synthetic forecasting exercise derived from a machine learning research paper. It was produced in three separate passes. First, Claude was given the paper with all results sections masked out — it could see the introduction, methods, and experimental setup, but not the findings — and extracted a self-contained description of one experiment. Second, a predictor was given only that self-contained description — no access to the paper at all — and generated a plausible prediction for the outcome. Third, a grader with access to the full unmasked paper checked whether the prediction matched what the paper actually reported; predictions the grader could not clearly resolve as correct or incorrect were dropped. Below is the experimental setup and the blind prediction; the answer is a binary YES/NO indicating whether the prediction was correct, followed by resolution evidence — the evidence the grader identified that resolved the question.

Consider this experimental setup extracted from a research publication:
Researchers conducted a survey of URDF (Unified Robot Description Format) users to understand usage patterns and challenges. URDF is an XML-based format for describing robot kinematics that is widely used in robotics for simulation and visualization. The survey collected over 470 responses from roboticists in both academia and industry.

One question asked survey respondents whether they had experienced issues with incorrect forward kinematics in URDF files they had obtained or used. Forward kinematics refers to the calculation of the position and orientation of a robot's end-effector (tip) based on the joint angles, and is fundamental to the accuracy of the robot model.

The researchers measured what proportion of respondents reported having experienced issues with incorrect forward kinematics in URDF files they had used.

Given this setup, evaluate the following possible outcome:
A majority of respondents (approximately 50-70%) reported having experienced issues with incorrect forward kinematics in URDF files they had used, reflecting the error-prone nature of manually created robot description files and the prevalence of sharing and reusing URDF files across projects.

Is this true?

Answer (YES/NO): NO